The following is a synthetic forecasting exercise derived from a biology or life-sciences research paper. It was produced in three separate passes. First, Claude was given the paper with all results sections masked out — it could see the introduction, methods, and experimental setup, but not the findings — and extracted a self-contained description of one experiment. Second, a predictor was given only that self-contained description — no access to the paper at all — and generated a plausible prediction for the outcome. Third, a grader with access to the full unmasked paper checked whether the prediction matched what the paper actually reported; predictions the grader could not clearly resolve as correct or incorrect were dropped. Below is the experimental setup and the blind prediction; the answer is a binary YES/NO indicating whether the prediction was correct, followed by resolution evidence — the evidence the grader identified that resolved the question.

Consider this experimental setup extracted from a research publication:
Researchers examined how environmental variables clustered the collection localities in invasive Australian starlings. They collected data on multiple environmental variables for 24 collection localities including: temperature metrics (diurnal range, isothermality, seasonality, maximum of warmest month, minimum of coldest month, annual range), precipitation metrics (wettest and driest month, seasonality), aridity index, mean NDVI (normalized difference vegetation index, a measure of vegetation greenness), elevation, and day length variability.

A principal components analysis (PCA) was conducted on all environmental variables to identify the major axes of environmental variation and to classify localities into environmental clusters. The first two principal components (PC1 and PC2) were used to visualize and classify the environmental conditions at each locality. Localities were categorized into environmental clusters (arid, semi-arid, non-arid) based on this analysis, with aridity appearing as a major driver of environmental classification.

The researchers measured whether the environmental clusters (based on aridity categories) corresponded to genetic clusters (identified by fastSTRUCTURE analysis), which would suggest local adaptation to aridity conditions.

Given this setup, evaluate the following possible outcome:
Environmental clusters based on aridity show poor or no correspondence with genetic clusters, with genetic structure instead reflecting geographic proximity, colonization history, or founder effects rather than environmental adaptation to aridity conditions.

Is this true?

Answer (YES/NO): YES